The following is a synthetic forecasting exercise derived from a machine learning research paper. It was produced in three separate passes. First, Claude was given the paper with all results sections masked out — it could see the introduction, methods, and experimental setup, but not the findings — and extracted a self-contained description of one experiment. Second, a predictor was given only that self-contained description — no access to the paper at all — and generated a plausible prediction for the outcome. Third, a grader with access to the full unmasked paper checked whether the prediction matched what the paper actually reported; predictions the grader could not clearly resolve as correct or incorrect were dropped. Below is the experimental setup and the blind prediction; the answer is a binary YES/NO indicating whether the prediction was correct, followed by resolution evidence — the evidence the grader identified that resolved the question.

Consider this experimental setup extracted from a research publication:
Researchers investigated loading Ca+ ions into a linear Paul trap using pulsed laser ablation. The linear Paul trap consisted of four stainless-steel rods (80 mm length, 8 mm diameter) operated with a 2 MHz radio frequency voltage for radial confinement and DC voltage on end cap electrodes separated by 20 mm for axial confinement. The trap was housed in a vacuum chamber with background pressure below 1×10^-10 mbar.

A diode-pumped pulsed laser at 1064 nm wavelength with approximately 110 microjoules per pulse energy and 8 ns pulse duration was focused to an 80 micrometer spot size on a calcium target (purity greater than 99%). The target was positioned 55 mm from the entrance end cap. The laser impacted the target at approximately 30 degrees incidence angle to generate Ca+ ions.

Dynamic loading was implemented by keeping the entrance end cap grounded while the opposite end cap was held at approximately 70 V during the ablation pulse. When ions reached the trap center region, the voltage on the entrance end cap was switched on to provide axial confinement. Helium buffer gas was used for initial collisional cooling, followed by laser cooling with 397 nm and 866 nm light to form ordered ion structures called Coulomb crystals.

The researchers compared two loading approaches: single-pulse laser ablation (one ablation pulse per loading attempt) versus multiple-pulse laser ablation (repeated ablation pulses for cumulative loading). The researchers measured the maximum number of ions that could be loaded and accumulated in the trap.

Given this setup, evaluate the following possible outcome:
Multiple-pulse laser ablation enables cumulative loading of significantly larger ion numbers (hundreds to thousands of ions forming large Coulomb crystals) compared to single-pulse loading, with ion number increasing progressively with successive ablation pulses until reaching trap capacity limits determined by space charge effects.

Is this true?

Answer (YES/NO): NO